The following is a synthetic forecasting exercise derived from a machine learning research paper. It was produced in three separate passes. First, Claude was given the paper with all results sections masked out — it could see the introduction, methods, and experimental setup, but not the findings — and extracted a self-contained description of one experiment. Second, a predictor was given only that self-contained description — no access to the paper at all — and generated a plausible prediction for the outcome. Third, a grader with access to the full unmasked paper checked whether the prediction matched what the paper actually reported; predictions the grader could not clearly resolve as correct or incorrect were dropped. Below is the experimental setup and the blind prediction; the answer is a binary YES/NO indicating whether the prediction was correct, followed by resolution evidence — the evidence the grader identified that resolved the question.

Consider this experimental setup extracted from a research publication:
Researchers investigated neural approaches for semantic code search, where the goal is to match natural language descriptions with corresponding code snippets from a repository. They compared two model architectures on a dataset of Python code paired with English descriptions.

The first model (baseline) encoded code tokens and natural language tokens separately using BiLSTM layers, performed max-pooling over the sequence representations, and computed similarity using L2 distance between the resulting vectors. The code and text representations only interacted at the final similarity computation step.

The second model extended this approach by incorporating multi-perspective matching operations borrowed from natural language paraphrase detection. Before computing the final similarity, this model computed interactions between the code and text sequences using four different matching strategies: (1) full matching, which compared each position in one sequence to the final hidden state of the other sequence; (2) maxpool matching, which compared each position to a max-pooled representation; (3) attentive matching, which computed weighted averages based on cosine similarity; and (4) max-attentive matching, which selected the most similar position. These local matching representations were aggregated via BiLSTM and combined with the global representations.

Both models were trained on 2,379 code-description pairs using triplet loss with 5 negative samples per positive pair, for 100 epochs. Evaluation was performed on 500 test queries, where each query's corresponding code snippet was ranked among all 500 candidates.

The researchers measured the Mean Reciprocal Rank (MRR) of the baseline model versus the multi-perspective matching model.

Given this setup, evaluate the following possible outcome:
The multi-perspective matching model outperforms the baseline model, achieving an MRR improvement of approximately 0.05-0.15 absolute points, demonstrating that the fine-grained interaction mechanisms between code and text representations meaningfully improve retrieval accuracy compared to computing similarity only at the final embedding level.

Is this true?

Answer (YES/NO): NO